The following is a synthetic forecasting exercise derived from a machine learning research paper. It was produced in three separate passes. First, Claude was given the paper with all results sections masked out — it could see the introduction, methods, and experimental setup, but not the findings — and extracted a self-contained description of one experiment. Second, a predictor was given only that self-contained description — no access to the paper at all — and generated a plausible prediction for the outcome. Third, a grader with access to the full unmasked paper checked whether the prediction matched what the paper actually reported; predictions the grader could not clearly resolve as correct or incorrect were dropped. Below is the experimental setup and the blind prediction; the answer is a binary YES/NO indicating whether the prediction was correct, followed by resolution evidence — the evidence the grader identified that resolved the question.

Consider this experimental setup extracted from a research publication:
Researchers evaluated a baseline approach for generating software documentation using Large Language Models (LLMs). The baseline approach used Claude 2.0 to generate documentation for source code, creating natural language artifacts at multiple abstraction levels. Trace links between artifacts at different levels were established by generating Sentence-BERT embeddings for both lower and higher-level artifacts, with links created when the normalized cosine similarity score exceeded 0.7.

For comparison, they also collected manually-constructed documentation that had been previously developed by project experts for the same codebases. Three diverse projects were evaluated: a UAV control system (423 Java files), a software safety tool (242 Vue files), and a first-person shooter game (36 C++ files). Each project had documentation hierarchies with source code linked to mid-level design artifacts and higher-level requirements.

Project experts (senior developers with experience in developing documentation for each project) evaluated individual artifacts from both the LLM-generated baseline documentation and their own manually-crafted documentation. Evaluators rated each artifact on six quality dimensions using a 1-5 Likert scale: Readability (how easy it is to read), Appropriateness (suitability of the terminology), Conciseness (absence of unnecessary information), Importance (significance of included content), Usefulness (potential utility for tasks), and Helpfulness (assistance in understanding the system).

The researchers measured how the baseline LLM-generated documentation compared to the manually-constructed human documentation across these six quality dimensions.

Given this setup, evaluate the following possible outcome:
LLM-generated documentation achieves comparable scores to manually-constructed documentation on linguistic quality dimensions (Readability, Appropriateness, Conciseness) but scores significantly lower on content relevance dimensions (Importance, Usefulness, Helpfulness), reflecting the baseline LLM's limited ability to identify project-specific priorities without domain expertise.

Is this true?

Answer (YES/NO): NO